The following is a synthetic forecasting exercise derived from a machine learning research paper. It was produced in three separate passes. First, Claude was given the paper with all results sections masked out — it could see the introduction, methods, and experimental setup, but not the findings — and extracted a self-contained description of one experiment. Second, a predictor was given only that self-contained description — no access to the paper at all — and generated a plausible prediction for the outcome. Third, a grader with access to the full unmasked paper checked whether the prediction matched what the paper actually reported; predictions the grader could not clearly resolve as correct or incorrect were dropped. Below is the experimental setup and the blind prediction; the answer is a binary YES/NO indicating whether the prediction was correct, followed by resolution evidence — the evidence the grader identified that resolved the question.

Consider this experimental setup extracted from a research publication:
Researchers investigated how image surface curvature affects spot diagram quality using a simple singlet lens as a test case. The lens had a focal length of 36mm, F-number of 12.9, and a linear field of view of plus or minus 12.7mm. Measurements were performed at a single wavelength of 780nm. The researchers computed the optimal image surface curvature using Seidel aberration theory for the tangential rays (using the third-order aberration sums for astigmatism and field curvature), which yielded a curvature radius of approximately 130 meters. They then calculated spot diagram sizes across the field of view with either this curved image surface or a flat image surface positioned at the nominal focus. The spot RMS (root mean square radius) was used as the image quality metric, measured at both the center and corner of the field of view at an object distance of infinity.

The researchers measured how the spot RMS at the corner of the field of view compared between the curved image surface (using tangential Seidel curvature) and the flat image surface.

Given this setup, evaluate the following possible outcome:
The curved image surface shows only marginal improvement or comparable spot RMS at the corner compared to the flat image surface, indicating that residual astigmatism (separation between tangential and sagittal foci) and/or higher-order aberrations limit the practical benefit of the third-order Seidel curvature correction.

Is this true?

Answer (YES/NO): NO